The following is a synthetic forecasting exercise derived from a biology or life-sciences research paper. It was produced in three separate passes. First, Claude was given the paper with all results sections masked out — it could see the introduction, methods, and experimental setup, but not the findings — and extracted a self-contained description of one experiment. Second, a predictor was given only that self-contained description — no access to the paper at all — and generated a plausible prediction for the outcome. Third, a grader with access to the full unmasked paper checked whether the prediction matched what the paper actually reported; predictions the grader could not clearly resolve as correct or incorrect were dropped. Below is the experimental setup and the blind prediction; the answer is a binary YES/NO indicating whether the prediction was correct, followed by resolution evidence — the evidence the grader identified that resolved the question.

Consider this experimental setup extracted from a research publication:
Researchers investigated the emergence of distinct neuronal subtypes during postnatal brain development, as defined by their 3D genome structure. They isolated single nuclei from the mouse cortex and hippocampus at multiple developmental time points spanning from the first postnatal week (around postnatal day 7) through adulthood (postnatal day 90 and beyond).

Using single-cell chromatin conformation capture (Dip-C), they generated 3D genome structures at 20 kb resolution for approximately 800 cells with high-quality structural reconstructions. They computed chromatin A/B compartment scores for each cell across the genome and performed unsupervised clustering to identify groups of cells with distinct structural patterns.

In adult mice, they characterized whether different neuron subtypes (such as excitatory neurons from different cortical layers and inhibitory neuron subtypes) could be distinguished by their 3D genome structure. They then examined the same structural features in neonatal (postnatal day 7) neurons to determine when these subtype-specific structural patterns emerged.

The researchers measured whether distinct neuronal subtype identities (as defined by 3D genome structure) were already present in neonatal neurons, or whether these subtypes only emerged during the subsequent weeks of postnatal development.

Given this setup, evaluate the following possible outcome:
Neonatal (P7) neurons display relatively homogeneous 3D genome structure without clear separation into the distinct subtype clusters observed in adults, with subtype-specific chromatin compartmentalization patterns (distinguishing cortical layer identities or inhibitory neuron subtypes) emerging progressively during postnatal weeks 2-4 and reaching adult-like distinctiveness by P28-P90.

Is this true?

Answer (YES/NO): YES